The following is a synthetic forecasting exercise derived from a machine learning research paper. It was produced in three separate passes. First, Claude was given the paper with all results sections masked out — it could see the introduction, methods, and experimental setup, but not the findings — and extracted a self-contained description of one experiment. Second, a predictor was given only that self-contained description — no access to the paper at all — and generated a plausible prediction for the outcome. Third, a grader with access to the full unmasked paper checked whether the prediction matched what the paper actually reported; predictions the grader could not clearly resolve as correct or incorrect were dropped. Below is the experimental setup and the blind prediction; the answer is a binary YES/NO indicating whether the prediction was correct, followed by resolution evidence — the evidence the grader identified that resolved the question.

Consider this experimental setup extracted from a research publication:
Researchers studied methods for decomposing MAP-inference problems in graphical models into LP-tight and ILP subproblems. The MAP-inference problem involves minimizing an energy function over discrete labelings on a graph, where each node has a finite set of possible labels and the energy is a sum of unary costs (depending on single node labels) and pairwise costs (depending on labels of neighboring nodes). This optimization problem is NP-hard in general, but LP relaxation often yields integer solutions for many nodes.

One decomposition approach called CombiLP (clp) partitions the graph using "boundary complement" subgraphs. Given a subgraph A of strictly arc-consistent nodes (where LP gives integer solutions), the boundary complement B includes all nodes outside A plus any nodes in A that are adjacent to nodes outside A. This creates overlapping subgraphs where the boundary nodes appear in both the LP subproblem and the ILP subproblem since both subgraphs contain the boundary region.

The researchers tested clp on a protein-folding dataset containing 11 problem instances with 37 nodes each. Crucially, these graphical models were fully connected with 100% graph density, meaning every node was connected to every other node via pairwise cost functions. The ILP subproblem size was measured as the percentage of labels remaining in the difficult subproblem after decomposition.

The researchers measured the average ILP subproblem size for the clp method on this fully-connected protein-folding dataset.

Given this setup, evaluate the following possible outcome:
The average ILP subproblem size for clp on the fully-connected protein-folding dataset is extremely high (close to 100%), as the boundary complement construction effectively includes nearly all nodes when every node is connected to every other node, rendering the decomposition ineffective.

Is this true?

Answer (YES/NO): YES